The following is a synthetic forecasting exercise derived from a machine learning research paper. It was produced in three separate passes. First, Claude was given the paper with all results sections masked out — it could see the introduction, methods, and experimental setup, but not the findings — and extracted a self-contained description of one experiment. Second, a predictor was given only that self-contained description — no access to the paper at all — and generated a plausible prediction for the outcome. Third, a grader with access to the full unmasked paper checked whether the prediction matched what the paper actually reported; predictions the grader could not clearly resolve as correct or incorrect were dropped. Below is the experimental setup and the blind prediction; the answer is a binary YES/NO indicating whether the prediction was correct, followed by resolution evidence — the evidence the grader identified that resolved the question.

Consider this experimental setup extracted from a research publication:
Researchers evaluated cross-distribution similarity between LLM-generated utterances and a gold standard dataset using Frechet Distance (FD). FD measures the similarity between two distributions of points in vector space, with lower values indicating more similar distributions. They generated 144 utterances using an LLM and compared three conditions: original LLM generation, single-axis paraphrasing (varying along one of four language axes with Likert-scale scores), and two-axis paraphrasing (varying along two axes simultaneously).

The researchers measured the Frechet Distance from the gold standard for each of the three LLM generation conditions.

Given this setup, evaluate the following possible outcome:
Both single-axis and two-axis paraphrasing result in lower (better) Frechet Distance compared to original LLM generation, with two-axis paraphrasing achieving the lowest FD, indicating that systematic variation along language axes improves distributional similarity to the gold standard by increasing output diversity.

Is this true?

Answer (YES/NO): NO